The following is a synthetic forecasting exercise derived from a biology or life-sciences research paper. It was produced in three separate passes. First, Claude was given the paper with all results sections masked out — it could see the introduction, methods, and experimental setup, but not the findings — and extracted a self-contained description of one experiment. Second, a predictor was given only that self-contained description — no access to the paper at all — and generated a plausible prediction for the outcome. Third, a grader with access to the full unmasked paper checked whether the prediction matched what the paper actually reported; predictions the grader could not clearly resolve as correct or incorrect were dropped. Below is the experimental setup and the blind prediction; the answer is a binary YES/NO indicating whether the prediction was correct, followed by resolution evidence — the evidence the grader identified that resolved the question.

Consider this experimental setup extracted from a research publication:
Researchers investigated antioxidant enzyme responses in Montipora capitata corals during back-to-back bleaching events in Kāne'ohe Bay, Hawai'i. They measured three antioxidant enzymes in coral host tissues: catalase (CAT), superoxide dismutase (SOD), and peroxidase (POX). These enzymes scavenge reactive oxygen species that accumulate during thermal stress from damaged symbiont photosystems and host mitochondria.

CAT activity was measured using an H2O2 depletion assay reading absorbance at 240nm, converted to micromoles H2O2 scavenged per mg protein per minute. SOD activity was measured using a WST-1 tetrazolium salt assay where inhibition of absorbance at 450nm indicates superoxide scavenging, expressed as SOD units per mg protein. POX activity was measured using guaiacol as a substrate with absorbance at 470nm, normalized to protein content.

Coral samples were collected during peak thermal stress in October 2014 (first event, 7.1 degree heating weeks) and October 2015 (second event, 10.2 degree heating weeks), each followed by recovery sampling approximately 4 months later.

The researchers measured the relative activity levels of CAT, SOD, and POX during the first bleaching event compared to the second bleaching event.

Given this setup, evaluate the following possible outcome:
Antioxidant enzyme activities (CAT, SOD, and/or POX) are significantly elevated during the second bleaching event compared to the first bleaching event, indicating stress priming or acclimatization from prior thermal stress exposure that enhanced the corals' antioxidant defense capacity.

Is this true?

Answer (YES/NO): YES